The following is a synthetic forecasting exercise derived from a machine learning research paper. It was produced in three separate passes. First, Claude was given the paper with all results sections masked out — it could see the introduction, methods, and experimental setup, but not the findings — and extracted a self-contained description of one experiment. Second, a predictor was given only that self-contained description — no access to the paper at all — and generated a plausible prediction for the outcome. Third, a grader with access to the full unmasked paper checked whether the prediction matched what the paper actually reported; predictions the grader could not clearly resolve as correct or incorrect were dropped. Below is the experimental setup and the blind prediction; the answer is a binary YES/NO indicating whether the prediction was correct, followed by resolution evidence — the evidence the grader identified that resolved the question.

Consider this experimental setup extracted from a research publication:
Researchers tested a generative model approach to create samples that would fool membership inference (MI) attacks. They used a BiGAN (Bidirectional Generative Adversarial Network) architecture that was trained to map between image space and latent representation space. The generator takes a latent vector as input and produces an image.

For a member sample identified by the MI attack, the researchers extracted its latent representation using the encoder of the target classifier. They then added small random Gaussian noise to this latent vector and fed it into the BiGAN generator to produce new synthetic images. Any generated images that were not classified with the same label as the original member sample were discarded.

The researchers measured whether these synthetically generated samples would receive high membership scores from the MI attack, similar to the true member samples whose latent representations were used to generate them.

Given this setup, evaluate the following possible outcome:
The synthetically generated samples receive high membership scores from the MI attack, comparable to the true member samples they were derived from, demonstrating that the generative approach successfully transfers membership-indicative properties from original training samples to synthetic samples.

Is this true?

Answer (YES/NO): YES